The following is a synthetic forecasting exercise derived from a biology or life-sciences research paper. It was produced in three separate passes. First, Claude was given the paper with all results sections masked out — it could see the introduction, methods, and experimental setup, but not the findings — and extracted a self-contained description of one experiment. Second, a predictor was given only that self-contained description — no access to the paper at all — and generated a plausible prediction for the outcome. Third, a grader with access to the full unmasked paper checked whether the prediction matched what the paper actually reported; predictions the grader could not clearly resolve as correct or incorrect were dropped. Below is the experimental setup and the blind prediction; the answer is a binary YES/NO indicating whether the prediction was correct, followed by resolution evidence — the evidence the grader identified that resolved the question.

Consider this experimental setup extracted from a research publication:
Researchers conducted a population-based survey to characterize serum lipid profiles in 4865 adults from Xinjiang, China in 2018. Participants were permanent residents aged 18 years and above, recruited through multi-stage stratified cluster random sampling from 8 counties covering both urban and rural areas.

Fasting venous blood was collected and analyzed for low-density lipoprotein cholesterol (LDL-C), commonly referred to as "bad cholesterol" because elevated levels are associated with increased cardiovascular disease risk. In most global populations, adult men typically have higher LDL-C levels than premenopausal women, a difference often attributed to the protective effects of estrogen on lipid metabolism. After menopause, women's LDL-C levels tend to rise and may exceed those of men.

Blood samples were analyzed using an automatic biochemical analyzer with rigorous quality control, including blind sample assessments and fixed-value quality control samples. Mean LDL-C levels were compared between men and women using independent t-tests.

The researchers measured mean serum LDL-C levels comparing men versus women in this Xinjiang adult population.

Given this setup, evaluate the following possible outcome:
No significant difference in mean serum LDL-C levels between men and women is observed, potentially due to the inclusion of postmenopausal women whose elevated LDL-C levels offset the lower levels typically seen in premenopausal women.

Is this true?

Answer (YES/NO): YES